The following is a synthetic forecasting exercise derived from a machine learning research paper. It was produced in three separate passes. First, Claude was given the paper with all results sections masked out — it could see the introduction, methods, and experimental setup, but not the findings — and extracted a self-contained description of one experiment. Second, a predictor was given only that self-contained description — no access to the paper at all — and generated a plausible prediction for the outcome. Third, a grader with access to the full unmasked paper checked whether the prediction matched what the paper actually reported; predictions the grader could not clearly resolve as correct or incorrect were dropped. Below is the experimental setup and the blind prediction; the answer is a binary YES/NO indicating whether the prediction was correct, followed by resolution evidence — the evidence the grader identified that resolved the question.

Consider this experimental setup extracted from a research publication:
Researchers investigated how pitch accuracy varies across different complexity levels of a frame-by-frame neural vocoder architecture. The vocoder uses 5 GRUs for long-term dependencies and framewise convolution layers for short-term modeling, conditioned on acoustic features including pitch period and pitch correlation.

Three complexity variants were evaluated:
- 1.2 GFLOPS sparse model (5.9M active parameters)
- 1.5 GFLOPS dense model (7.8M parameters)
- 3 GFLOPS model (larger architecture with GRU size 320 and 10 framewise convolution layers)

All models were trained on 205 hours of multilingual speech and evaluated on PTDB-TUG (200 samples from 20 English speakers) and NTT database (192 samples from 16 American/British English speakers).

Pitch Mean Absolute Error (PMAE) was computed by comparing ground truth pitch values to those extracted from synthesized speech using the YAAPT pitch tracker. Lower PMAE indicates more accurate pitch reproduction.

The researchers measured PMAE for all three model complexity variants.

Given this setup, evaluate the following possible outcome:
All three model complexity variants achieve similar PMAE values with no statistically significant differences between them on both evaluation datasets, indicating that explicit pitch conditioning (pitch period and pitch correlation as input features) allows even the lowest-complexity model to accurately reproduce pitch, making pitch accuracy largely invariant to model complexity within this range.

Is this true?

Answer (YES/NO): NO